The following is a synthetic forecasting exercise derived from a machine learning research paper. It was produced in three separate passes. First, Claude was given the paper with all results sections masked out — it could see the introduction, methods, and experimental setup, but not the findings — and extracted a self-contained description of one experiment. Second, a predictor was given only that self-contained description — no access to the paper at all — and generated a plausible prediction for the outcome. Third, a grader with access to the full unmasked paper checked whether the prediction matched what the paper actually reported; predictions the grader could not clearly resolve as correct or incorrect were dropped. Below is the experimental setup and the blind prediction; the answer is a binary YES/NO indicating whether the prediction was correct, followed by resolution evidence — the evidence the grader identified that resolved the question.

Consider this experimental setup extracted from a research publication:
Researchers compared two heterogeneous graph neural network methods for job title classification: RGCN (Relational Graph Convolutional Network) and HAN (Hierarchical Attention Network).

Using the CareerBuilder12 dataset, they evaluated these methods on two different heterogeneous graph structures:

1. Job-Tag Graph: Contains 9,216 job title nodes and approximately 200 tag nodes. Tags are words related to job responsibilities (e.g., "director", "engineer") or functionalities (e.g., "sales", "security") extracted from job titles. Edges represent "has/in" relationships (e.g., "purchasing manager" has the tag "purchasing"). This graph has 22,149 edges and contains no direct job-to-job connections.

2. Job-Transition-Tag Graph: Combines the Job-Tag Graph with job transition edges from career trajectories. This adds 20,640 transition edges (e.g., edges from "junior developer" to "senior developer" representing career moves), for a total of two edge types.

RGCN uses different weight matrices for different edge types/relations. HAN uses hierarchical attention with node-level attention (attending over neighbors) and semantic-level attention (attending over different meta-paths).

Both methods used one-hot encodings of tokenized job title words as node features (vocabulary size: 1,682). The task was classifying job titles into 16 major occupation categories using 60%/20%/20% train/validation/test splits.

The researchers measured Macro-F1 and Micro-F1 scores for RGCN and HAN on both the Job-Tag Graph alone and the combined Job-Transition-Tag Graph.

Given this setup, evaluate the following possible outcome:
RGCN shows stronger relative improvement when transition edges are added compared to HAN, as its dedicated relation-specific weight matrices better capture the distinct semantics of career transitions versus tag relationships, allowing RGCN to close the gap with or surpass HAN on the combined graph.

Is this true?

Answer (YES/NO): NO